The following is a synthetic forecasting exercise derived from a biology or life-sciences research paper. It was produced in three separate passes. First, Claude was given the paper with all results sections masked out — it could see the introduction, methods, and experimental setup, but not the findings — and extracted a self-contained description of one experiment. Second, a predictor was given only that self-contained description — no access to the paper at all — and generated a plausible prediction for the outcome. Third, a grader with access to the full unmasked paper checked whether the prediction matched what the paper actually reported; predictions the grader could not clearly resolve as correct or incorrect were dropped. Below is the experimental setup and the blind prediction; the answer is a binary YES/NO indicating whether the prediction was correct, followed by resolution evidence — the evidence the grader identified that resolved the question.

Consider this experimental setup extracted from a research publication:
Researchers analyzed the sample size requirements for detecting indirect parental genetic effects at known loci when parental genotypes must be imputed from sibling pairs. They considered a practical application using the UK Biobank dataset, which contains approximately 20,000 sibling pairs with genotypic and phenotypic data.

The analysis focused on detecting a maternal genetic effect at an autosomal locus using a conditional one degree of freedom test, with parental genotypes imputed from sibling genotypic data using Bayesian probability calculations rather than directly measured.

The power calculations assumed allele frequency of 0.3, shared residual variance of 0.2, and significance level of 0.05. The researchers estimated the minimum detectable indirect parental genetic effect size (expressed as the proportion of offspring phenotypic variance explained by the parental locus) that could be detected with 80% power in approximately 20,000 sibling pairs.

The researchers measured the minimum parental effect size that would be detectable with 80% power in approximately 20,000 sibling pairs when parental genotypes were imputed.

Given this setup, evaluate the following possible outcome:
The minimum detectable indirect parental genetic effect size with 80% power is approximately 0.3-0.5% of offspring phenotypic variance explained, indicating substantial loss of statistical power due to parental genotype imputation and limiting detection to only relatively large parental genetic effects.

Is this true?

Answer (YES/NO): NO